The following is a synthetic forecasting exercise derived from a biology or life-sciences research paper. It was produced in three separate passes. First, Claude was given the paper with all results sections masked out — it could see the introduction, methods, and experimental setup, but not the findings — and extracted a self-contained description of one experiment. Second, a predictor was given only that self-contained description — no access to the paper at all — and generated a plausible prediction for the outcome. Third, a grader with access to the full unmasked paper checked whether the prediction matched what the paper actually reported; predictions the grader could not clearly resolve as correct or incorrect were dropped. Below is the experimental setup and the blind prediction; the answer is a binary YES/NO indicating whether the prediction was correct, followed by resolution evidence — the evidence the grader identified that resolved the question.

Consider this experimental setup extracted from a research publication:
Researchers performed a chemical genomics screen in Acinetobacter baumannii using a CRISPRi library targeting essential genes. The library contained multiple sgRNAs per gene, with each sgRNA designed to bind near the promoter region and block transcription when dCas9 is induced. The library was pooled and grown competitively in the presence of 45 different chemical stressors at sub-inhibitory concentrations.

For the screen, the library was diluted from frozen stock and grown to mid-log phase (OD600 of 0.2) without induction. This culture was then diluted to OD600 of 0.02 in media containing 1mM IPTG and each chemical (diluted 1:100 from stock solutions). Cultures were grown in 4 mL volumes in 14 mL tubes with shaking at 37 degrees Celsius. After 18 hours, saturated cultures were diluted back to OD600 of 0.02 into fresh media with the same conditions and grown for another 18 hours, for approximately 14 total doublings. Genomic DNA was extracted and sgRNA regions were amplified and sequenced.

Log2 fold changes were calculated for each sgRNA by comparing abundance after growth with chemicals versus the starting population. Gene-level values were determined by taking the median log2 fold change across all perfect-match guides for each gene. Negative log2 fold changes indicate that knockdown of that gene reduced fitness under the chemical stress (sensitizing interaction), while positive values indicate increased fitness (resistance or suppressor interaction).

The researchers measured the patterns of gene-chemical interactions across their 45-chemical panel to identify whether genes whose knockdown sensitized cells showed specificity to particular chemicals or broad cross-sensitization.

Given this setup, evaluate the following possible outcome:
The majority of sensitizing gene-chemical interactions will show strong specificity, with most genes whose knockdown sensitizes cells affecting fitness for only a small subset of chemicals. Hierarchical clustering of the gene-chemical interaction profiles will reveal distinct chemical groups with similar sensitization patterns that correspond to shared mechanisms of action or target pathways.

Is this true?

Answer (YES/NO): NO